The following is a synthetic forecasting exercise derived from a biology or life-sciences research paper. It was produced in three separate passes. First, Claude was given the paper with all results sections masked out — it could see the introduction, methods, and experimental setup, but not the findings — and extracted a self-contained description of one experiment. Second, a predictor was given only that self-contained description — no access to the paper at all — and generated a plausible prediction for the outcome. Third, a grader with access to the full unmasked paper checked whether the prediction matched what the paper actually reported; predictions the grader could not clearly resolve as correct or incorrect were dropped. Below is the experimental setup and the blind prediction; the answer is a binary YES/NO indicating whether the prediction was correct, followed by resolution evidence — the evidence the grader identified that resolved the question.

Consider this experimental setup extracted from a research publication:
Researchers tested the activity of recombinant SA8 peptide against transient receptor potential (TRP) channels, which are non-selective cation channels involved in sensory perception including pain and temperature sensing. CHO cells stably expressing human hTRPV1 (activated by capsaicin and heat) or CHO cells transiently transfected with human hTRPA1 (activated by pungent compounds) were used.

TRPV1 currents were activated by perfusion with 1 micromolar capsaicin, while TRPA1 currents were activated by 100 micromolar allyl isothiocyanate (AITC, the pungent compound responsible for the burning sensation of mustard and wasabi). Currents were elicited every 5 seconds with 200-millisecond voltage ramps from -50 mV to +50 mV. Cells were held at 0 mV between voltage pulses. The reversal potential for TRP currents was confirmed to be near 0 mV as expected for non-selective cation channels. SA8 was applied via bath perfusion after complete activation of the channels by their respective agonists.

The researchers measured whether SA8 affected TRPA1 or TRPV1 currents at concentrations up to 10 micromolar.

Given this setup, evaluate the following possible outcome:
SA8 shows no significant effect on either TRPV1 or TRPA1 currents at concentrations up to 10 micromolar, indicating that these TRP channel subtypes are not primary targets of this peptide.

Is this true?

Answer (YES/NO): YES